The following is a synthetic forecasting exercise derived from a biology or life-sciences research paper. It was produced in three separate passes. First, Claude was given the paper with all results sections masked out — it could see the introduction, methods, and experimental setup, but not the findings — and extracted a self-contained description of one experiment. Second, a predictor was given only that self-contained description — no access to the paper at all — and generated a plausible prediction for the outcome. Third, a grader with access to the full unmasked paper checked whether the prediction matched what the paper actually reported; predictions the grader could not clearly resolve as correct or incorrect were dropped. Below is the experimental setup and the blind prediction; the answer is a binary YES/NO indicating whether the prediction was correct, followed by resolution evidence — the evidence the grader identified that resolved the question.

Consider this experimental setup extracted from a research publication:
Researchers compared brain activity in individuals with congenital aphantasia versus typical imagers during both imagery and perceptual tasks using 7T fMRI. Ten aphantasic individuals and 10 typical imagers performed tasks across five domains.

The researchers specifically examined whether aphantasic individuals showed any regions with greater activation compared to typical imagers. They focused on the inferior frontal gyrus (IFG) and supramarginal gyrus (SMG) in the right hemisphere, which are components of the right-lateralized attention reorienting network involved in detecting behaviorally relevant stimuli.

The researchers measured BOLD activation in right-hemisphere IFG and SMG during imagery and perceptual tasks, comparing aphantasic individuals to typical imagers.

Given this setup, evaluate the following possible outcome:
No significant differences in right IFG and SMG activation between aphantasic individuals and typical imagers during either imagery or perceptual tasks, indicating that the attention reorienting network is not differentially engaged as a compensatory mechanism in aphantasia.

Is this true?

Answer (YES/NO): NO